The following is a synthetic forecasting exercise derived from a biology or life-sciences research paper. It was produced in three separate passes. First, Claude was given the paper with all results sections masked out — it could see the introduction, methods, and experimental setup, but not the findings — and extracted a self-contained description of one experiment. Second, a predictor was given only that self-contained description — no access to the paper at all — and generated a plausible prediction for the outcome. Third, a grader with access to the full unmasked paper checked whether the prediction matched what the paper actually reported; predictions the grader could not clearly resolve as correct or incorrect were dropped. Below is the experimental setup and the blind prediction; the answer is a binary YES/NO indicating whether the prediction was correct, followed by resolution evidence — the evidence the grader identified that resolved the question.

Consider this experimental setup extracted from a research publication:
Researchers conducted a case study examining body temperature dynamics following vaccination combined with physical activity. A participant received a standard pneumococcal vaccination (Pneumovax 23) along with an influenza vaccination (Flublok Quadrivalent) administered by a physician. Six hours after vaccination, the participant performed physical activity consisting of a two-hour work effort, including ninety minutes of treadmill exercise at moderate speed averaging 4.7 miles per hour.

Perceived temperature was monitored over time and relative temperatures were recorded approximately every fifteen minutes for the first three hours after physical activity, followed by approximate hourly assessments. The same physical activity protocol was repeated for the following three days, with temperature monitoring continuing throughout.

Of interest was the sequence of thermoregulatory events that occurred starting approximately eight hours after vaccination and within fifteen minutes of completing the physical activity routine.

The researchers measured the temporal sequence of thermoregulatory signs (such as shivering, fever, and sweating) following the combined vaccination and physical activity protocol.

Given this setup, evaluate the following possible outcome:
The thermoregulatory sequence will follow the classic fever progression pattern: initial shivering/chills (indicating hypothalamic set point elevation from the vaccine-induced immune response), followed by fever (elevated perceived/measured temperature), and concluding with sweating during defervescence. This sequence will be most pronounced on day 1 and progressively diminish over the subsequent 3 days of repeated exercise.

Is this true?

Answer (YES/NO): YES